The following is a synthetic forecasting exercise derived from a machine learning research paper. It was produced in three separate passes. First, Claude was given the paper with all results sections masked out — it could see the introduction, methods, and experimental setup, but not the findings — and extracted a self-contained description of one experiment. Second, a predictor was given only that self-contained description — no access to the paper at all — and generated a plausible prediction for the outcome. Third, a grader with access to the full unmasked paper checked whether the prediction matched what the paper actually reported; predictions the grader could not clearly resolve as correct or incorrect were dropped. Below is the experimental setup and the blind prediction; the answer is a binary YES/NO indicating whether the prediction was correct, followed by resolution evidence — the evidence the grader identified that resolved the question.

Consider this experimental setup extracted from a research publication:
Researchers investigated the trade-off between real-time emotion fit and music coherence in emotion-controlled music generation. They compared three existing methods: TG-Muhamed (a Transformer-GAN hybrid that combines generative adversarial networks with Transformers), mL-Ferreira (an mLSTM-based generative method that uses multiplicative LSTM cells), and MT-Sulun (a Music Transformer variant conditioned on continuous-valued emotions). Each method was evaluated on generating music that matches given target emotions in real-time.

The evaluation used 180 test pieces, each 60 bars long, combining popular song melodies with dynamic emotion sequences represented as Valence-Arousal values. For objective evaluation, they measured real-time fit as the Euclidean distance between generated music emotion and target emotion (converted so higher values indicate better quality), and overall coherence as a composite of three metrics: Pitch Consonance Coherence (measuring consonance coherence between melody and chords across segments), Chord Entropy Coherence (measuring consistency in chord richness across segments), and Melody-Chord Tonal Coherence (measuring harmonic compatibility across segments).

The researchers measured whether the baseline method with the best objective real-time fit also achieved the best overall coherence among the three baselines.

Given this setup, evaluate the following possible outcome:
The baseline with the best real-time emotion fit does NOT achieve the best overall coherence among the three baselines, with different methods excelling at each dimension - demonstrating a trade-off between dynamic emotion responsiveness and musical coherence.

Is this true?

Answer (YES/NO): YES